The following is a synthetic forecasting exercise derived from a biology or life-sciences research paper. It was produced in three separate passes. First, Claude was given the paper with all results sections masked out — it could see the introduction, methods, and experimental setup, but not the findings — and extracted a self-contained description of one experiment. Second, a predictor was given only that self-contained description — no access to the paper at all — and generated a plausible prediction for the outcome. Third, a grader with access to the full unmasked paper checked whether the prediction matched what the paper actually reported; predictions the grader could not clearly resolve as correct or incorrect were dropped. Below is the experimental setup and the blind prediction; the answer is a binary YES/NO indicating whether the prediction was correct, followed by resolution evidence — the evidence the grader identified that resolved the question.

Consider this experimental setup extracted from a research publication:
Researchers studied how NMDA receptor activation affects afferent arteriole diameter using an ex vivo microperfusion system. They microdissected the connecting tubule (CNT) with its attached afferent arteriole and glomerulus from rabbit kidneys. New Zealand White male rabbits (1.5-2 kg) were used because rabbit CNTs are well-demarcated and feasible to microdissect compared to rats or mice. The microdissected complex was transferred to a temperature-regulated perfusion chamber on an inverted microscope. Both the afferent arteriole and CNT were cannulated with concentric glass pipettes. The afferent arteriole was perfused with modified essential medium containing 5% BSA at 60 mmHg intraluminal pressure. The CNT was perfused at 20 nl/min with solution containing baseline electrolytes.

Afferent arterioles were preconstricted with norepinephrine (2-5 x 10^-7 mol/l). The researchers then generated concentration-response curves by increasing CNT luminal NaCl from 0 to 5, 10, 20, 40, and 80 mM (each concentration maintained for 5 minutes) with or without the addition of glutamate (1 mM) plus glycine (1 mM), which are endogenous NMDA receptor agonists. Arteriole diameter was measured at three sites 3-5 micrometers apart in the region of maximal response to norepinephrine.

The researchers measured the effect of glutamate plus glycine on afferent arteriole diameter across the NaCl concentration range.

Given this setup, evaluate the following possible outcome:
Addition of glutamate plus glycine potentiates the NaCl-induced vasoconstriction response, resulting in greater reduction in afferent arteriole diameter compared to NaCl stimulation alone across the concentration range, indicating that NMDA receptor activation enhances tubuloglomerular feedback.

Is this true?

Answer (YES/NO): NO